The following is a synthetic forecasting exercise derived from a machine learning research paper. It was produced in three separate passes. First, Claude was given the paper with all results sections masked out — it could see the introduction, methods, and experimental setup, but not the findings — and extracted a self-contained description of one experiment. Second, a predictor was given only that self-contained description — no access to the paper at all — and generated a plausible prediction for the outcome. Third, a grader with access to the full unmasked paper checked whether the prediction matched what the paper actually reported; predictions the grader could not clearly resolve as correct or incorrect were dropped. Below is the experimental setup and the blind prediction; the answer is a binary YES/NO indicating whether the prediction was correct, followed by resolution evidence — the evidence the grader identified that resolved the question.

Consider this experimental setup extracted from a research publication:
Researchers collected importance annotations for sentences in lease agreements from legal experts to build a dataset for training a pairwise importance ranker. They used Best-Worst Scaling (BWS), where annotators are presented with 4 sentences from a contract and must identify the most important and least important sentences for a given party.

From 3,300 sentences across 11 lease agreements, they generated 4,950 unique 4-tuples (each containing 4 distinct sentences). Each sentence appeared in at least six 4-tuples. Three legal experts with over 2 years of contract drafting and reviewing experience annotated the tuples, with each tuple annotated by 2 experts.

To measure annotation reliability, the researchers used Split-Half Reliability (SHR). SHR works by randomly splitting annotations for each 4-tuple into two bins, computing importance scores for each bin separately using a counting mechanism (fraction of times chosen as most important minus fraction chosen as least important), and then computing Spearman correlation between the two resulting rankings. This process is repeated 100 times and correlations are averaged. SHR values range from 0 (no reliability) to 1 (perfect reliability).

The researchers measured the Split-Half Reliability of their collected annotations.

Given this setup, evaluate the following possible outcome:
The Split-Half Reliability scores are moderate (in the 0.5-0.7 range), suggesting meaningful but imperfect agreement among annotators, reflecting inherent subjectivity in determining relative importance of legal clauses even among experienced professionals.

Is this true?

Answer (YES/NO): YES